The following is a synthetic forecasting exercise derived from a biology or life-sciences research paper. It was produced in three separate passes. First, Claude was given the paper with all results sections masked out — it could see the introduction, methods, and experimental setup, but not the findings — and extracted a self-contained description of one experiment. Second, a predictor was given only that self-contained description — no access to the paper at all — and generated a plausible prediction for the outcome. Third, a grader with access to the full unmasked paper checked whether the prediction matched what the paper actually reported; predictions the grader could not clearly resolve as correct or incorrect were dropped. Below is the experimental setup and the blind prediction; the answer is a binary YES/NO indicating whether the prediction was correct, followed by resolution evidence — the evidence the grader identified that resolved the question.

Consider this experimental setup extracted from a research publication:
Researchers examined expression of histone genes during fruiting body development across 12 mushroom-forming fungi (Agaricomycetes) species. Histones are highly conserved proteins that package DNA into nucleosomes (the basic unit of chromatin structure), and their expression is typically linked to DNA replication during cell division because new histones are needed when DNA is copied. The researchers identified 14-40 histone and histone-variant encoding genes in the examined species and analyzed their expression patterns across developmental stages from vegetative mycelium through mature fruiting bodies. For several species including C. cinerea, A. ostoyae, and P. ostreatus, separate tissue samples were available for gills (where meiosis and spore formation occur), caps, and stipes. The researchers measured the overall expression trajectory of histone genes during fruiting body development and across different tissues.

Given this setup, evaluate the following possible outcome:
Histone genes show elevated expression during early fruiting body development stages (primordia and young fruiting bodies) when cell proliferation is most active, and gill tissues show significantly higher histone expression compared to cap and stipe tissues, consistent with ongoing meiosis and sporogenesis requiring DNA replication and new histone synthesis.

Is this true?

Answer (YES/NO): YES